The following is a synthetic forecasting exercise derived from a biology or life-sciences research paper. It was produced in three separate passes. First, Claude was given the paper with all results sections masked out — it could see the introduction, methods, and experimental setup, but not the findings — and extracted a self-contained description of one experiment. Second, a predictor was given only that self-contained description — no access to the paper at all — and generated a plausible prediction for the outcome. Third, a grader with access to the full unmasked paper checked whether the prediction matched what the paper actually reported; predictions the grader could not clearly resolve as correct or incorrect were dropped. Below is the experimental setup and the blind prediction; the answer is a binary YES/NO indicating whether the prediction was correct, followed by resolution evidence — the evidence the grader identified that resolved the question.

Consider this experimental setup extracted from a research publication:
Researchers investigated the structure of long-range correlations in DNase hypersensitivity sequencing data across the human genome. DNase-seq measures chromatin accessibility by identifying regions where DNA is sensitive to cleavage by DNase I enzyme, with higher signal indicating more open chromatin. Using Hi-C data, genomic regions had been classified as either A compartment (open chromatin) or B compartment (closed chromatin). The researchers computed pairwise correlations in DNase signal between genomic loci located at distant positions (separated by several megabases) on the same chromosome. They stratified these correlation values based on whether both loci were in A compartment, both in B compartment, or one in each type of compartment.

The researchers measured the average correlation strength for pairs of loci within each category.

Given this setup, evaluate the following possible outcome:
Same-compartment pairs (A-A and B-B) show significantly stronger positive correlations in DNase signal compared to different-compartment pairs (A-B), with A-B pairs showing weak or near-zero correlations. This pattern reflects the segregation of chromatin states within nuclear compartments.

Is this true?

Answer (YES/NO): NO